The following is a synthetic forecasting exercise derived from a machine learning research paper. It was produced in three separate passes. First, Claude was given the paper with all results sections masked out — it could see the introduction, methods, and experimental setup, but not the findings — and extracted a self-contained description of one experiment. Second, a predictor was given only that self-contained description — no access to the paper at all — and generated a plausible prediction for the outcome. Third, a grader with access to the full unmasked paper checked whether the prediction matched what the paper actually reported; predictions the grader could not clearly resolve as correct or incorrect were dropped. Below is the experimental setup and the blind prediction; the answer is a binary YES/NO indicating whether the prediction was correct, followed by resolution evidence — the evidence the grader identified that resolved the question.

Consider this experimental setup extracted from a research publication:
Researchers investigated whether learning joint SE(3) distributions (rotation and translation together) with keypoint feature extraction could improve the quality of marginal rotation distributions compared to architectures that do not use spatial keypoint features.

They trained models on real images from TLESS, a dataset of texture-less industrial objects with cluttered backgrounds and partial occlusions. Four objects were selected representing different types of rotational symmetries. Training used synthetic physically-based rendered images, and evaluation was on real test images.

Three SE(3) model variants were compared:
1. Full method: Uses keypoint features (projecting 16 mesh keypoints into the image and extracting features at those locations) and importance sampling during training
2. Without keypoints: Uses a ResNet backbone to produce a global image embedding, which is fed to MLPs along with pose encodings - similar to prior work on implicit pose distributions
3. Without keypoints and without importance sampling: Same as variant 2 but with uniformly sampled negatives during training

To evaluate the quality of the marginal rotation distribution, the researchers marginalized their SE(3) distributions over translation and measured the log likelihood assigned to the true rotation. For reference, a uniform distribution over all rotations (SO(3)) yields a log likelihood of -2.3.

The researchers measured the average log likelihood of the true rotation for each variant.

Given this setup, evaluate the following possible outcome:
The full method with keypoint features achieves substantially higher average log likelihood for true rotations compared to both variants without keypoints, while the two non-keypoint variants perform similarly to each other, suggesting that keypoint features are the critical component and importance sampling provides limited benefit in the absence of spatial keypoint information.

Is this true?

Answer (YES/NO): NO